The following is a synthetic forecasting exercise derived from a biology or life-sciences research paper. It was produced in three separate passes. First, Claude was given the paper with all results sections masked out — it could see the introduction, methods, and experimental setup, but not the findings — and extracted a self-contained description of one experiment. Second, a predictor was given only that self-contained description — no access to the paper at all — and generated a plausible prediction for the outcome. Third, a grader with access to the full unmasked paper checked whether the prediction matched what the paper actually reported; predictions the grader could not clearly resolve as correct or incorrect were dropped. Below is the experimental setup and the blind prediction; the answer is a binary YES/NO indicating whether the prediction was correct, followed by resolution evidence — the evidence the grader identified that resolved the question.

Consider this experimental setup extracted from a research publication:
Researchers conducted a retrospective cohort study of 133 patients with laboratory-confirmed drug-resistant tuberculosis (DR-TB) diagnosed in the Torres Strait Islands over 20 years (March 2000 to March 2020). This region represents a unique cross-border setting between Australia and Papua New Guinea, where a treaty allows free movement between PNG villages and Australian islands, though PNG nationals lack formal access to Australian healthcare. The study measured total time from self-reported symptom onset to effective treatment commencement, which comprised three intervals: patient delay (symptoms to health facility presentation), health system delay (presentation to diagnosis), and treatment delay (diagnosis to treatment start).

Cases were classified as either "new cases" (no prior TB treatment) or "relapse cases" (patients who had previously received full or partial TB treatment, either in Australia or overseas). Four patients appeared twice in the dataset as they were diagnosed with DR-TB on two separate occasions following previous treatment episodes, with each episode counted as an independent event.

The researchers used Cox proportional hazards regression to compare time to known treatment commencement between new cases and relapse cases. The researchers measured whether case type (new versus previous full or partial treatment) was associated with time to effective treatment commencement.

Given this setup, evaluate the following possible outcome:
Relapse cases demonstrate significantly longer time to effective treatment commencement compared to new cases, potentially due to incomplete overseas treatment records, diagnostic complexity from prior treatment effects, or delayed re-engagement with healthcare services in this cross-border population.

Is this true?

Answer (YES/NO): YES